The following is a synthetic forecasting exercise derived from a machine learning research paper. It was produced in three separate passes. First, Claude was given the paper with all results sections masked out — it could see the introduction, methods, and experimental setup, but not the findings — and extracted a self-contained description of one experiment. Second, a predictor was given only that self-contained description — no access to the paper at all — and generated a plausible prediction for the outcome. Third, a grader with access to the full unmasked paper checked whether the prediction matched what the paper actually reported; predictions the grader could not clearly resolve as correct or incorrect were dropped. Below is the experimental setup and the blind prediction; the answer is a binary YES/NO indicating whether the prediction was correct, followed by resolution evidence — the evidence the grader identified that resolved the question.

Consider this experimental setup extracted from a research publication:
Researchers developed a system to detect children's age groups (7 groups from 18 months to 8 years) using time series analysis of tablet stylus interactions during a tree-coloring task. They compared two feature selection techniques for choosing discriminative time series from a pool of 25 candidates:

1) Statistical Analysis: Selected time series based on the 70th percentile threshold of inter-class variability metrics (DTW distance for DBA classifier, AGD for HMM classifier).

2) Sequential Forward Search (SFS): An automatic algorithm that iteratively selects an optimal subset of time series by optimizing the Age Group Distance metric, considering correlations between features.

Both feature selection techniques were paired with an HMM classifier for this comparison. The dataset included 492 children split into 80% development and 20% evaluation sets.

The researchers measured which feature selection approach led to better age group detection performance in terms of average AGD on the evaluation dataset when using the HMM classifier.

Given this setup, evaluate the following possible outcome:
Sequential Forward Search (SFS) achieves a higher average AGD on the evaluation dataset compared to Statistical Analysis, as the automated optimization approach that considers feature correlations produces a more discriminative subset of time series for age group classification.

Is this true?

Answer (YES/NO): NO